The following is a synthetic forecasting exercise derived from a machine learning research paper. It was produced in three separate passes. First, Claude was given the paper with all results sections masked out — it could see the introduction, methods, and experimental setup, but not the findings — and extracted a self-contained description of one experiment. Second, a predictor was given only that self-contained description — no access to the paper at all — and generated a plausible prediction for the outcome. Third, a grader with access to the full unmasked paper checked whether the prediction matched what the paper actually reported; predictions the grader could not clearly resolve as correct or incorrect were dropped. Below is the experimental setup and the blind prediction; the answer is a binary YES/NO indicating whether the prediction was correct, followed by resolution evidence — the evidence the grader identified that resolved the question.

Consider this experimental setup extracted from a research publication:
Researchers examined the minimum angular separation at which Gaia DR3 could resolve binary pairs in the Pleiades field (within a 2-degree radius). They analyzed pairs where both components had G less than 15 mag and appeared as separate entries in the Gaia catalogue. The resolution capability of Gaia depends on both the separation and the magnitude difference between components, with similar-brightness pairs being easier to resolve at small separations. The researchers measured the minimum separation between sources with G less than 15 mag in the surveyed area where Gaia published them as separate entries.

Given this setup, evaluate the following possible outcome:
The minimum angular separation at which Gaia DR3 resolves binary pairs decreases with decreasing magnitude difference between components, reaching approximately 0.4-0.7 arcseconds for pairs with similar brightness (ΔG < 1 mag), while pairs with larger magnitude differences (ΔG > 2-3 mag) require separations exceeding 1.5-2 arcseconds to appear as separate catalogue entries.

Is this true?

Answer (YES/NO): NO